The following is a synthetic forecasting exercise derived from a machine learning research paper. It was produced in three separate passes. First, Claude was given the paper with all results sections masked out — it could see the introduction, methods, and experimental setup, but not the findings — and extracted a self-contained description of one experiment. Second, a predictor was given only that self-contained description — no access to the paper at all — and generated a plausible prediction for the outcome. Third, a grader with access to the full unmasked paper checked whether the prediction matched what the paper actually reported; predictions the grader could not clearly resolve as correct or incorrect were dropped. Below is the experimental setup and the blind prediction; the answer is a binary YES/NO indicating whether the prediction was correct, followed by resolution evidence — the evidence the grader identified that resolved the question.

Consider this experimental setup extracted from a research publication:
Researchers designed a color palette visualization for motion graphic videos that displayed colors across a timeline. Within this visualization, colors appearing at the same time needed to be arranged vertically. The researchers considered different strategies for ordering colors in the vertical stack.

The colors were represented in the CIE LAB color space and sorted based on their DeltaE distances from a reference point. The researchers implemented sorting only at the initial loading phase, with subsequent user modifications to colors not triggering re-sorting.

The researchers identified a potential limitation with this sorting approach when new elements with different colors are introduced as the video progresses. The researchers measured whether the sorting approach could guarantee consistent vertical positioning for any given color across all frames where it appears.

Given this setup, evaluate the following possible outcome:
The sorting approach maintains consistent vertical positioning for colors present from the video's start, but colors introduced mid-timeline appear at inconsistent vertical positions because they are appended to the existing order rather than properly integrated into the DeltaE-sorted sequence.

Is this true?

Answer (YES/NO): NO